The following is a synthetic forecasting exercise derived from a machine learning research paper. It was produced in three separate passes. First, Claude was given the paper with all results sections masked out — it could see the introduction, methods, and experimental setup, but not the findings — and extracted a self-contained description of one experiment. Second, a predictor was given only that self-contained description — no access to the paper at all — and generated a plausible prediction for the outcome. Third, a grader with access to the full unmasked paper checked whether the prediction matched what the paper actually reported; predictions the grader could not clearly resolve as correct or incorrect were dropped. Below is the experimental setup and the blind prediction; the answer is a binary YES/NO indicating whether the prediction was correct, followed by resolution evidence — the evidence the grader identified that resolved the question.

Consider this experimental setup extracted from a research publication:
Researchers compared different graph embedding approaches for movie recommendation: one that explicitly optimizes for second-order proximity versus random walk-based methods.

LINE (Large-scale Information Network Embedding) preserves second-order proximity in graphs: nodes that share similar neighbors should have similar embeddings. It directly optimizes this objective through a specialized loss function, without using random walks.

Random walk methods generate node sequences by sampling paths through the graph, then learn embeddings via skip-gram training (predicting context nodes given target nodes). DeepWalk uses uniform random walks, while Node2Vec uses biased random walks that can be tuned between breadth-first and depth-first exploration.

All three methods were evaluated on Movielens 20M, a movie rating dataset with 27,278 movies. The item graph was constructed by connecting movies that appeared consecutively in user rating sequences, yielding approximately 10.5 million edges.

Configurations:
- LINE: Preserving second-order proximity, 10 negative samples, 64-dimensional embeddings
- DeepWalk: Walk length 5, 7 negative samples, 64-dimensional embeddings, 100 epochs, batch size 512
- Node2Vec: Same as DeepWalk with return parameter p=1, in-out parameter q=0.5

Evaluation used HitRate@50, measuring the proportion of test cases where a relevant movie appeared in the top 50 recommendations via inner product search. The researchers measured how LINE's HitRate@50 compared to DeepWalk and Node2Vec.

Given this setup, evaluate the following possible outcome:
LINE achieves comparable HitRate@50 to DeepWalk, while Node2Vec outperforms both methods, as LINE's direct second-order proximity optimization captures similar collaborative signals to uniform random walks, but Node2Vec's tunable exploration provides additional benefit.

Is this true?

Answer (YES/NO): NO